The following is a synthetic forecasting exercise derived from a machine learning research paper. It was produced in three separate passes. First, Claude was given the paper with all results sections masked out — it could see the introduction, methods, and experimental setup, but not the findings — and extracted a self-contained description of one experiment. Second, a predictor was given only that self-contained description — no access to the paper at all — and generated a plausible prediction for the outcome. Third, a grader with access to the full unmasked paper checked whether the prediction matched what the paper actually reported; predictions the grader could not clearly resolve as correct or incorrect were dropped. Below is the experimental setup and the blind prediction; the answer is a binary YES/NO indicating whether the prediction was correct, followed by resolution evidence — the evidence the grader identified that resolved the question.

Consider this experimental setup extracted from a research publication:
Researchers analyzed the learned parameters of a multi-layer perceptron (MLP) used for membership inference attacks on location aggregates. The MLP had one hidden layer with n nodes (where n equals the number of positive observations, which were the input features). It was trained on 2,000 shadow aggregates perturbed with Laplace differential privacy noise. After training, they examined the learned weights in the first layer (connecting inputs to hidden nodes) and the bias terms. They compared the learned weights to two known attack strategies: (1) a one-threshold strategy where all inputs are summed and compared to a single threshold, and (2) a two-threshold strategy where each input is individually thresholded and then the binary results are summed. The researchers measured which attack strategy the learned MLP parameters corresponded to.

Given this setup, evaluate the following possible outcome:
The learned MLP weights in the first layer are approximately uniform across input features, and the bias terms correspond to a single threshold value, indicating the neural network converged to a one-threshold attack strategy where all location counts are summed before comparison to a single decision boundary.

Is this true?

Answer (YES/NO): YES